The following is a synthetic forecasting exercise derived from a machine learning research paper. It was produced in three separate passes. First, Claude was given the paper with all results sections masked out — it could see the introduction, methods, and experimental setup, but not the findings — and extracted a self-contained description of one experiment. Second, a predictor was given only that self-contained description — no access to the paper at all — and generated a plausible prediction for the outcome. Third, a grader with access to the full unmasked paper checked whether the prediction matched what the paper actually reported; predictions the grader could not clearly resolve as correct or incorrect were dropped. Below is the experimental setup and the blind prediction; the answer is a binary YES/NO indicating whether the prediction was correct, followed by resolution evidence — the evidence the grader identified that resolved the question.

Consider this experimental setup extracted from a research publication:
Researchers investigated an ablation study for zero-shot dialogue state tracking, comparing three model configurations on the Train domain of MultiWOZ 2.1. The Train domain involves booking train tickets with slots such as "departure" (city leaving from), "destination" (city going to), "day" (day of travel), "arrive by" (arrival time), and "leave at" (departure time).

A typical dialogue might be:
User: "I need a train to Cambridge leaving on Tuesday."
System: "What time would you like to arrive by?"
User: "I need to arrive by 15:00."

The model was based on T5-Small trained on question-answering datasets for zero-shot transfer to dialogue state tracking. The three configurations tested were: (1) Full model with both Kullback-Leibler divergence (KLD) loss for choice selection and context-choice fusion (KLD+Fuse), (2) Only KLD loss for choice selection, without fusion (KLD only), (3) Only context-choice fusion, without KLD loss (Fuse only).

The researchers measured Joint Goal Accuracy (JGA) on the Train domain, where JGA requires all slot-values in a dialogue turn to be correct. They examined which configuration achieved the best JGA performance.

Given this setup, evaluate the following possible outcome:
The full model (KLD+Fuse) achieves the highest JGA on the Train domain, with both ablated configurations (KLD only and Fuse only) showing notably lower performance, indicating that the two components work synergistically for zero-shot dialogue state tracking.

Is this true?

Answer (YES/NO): NO